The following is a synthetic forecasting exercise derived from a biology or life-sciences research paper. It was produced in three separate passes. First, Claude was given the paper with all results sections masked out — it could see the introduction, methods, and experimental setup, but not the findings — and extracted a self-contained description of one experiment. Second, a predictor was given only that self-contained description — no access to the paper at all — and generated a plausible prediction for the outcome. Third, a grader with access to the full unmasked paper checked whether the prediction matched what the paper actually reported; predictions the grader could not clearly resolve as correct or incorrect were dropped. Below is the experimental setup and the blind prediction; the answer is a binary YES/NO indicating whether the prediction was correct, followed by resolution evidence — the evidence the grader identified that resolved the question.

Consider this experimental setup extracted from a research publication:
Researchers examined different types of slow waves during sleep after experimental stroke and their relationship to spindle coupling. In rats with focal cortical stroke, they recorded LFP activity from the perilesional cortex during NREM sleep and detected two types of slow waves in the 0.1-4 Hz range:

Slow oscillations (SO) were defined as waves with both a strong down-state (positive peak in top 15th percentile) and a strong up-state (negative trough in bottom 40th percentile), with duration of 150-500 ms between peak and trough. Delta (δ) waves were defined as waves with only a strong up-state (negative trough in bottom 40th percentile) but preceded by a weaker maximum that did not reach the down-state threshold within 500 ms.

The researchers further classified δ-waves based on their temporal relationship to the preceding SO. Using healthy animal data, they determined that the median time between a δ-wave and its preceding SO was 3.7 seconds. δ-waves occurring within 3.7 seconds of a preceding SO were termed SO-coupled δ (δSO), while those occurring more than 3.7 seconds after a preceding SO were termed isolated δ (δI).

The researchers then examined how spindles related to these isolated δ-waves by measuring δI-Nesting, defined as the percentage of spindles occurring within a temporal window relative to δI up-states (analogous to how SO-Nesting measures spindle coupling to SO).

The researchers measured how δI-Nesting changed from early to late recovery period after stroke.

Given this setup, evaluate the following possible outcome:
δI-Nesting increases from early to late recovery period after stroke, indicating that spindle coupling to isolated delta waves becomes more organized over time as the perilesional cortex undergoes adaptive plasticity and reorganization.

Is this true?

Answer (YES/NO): NO